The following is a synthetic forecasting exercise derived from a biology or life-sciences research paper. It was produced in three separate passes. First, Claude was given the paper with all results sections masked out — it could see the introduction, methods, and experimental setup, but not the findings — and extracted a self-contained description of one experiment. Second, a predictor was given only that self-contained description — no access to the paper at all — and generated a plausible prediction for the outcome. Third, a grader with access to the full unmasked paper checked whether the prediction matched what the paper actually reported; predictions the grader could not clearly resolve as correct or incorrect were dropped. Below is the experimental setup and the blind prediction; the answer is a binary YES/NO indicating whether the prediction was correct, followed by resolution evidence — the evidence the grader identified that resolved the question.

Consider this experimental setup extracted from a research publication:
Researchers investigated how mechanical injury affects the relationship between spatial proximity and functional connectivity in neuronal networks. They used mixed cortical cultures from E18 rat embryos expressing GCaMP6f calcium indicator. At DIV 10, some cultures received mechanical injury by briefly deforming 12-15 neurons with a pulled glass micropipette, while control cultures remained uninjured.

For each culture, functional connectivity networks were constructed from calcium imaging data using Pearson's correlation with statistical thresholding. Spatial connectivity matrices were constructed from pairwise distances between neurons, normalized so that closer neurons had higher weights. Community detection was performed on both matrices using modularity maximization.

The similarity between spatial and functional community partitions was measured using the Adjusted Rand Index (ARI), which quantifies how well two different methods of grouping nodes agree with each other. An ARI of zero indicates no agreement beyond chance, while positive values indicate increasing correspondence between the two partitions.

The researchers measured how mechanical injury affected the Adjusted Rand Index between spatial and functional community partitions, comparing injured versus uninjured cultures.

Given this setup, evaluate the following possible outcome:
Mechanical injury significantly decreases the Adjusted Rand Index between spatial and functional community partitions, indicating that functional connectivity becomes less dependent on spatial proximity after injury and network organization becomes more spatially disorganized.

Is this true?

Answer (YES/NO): NO